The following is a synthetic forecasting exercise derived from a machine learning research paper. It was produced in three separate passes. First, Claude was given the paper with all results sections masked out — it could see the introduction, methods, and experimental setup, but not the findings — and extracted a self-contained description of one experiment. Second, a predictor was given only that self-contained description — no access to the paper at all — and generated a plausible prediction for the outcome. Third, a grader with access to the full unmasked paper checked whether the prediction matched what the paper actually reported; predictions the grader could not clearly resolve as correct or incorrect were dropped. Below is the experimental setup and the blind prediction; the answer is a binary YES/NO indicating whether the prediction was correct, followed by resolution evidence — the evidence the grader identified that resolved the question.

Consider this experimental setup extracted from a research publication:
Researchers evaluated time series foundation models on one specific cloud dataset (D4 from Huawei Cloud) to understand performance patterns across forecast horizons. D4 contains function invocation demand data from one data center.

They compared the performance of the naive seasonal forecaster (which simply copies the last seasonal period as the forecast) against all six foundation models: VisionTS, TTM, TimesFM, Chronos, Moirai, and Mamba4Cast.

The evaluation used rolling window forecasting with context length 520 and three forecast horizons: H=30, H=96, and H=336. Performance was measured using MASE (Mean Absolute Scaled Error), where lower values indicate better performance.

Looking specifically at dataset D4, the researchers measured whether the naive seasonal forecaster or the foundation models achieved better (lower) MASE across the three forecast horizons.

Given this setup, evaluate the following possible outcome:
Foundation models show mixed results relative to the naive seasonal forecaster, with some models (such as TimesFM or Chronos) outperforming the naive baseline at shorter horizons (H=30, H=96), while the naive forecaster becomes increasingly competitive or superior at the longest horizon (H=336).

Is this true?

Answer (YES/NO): NO